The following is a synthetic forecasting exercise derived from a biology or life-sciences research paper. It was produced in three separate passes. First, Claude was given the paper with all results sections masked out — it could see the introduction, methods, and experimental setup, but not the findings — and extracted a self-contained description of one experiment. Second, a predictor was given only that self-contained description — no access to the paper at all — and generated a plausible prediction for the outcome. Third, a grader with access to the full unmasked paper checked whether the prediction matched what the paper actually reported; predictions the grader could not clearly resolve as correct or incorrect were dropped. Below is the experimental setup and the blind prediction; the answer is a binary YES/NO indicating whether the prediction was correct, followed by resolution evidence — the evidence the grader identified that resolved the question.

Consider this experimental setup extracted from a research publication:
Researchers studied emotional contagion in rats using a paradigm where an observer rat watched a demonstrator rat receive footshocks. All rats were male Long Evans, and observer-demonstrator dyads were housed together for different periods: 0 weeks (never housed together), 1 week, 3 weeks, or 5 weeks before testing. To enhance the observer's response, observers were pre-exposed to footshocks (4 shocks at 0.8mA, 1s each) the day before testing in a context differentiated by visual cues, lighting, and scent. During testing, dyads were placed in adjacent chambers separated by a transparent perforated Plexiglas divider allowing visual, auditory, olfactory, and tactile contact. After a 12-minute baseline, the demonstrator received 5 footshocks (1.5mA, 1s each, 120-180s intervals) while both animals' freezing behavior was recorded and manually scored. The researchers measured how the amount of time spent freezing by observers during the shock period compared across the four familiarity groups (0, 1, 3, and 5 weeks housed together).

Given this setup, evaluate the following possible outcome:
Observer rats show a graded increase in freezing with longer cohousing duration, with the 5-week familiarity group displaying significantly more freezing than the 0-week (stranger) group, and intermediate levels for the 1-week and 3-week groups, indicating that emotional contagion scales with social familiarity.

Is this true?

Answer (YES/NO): NO